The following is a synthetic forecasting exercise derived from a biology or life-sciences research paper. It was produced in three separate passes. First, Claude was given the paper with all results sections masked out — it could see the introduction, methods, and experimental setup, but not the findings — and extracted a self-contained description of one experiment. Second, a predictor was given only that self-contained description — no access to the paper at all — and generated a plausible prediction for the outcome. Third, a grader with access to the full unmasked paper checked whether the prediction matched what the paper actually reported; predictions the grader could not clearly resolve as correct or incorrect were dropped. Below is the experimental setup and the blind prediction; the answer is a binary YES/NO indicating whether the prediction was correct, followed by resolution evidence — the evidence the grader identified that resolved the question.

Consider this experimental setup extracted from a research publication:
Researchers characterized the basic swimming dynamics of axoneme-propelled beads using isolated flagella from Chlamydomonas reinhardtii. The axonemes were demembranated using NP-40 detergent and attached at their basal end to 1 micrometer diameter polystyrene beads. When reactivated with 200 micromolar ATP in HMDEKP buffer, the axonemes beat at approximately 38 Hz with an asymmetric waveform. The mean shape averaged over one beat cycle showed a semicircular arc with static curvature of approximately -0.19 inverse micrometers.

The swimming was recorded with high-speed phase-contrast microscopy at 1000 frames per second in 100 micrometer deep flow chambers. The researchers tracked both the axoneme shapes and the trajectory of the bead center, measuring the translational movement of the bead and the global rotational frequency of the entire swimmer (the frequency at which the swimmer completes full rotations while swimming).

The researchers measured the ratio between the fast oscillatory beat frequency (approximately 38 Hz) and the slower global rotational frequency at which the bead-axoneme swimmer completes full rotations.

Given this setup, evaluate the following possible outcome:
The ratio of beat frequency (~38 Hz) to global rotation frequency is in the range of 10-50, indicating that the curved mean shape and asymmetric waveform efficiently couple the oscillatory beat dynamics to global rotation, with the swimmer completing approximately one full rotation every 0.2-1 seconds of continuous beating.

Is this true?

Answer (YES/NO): YES